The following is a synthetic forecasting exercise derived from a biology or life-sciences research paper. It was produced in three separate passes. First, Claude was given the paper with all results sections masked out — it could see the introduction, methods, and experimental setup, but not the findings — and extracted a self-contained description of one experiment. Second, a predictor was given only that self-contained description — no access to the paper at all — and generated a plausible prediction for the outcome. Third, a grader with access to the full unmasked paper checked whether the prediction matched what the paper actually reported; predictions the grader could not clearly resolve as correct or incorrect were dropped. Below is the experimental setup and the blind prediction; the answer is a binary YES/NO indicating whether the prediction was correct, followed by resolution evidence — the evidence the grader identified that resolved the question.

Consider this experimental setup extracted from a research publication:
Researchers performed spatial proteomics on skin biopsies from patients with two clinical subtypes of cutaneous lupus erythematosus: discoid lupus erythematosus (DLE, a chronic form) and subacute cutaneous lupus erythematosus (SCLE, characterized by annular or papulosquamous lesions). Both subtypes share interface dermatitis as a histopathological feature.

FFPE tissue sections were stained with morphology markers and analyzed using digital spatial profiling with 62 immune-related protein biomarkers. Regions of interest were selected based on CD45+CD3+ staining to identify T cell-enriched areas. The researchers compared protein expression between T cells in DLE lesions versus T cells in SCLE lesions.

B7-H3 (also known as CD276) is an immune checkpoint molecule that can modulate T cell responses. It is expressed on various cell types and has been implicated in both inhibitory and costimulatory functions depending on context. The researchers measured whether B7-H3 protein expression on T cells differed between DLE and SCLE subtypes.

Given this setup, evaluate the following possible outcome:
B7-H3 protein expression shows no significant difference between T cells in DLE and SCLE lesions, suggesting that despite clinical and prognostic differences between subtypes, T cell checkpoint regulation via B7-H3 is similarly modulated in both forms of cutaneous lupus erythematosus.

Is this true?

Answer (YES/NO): NO